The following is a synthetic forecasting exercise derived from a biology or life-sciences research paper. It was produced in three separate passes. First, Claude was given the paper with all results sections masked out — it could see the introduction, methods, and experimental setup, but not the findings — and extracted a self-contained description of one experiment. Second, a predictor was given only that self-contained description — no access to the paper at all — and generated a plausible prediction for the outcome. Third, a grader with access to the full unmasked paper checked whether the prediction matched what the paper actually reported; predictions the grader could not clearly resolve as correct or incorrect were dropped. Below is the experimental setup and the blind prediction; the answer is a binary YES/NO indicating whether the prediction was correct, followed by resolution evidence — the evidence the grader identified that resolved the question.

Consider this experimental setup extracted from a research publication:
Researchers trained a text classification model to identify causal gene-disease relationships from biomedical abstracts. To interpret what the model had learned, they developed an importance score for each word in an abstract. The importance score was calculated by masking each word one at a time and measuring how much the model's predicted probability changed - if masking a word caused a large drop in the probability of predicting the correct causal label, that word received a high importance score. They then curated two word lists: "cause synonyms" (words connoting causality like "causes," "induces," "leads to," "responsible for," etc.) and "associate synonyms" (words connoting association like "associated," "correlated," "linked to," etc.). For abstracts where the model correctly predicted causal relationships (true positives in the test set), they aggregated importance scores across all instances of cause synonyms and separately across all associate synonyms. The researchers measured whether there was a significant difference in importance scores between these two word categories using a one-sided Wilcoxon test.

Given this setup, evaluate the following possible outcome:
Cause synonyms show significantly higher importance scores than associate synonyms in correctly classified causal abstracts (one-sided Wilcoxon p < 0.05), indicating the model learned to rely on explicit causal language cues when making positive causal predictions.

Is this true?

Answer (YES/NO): YES